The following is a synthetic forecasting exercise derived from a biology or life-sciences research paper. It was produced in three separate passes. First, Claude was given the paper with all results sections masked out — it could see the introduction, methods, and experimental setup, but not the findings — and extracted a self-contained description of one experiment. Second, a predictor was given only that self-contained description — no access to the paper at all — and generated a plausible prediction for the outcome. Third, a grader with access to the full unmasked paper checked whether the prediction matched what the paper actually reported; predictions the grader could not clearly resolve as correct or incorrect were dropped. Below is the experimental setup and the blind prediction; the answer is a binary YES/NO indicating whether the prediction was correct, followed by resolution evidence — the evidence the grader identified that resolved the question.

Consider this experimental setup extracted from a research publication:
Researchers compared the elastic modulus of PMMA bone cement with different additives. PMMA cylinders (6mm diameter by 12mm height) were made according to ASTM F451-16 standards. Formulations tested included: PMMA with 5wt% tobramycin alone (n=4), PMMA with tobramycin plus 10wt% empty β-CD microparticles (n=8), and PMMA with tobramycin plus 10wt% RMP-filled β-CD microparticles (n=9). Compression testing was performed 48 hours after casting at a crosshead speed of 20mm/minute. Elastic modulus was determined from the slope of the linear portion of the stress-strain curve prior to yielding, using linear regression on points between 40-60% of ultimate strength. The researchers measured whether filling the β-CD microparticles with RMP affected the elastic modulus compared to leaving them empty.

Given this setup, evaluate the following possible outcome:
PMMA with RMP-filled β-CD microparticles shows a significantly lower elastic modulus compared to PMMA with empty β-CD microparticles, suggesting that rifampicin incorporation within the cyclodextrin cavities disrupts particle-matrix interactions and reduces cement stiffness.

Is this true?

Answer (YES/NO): NO